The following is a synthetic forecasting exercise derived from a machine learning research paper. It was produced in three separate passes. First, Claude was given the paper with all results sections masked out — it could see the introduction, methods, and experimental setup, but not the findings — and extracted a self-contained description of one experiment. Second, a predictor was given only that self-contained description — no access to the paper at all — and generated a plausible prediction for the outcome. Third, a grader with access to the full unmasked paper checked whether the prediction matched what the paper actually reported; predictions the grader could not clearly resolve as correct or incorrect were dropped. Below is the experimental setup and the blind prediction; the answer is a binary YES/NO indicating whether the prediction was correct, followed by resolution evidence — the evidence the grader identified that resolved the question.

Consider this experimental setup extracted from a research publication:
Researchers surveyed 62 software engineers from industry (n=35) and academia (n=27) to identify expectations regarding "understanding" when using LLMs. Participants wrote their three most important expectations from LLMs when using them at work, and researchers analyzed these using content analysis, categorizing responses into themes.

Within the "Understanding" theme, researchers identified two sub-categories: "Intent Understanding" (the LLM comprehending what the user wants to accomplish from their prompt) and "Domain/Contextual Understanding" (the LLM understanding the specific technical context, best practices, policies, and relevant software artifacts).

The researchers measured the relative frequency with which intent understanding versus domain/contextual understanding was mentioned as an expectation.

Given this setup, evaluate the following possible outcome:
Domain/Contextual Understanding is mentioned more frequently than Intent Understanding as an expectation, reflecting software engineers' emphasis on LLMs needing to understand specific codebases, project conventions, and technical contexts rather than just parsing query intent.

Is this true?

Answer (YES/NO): NO